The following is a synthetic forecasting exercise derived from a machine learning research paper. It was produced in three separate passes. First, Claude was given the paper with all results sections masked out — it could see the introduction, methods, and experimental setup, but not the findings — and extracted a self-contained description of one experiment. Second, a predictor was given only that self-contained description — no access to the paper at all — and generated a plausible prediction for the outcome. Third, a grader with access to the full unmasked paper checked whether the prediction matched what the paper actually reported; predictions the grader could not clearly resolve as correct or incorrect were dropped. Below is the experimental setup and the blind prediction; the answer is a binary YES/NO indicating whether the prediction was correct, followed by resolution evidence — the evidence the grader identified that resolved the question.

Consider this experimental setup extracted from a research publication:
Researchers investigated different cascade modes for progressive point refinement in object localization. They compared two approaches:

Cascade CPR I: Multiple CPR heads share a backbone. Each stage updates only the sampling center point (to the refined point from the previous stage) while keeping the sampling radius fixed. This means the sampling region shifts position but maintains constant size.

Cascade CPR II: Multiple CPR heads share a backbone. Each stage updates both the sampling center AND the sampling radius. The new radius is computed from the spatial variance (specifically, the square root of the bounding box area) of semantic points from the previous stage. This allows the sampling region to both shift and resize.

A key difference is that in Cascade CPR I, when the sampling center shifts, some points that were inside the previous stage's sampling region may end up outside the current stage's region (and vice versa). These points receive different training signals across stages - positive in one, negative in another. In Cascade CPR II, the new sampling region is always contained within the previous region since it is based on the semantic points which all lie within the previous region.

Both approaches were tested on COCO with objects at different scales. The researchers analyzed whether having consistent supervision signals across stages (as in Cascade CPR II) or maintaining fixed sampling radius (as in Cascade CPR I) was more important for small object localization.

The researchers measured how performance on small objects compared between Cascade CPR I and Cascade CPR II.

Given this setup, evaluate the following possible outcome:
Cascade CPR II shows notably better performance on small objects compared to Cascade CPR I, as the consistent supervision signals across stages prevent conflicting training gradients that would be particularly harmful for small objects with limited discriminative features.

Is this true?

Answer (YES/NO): NO